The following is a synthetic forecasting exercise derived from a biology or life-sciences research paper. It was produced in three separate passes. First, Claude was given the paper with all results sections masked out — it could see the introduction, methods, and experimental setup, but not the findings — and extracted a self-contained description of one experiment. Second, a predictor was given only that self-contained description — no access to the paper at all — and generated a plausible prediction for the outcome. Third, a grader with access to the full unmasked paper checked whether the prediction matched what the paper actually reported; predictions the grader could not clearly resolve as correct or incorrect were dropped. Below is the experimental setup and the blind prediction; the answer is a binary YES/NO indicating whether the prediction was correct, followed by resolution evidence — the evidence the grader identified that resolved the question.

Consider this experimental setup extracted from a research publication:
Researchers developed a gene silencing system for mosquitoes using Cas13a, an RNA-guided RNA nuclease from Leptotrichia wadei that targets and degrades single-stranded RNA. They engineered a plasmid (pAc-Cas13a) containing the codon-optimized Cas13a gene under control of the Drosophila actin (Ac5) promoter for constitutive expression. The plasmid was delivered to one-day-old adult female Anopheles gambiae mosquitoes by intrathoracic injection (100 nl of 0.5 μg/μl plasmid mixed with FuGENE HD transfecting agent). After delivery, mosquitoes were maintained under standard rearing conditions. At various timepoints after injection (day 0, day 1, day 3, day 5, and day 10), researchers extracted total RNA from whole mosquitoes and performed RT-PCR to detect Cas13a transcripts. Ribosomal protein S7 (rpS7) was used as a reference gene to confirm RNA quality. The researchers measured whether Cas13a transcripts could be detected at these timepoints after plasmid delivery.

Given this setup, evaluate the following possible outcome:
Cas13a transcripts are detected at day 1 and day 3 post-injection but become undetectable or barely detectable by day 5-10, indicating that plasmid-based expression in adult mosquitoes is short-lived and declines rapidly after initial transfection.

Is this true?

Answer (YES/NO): NO